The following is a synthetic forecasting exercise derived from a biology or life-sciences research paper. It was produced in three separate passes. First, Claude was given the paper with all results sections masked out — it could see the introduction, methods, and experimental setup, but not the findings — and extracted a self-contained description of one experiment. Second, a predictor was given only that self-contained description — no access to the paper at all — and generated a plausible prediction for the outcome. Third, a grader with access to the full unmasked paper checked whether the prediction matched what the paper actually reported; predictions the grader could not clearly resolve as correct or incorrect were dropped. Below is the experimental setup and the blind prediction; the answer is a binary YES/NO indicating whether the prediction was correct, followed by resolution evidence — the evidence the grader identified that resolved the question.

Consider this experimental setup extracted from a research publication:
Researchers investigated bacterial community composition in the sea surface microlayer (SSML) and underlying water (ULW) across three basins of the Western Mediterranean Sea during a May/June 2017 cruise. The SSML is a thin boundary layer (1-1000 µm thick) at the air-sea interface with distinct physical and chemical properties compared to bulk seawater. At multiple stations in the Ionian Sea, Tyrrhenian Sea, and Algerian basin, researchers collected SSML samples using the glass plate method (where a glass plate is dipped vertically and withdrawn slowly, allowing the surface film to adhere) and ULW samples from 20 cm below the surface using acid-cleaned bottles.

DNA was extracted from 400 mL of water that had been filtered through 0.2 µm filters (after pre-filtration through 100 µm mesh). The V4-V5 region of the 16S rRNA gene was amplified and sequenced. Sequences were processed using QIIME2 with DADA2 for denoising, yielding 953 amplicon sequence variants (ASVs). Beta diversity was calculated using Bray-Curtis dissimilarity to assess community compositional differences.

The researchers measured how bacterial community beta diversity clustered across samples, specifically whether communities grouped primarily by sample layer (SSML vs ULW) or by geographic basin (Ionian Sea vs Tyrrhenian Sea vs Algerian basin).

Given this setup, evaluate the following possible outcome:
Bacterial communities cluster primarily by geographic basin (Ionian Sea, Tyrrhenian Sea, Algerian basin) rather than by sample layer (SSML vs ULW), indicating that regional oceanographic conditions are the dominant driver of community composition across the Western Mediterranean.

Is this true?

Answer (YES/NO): YES